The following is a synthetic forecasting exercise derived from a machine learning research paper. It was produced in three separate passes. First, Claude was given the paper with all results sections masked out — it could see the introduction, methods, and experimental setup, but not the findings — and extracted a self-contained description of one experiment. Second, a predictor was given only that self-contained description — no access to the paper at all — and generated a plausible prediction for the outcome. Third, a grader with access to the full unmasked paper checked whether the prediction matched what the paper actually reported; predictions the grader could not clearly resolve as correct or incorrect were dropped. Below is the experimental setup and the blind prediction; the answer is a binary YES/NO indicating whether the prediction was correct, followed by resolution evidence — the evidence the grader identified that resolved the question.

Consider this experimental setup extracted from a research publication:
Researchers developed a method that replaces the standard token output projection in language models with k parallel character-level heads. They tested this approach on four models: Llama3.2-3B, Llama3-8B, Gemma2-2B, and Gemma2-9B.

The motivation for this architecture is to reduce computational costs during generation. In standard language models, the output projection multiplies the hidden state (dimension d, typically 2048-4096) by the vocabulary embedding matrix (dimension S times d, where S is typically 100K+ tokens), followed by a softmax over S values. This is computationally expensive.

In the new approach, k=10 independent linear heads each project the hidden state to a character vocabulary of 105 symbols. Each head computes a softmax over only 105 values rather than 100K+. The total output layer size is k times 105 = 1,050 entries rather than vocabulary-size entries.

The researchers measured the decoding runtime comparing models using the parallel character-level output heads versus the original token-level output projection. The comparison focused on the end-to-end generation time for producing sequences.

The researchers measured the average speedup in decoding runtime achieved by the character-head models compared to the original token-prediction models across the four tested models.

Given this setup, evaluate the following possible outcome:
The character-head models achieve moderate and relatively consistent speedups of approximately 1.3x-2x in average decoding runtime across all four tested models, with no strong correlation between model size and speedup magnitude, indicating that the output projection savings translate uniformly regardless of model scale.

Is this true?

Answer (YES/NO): NO